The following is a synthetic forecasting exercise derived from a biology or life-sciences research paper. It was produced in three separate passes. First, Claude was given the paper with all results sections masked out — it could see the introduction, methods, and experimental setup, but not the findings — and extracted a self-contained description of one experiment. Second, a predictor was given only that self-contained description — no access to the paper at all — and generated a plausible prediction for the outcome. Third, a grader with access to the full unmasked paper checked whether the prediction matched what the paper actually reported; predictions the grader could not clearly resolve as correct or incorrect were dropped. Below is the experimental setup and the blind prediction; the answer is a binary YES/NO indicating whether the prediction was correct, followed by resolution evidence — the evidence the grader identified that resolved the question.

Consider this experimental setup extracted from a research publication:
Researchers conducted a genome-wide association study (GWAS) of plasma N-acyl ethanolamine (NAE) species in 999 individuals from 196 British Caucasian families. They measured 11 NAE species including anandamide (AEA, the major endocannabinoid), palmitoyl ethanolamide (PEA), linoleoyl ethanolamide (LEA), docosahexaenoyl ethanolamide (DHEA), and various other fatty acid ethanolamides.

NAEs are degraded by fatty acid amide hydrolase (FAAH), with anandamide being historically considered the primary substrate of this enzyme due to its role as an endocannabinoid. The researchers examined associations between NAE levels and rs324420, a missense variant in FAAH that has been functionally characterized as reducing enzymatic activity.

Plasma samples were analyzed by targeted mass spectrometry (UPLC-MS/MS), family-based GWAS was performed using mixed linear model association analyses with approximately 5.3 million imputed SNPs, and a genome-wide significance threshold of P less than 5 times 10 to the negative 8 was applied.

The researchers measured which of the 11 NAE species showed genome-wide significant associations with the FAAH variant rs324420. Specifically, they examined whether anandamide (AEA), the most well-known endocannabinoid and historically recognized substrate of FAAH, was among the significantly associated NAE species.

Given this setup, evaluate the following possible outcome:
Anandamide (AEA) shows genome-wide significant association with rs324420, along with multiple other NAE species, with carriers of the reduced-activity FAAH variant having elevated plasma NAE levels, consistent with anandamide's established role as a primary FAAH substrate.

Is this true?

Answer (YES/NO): NO